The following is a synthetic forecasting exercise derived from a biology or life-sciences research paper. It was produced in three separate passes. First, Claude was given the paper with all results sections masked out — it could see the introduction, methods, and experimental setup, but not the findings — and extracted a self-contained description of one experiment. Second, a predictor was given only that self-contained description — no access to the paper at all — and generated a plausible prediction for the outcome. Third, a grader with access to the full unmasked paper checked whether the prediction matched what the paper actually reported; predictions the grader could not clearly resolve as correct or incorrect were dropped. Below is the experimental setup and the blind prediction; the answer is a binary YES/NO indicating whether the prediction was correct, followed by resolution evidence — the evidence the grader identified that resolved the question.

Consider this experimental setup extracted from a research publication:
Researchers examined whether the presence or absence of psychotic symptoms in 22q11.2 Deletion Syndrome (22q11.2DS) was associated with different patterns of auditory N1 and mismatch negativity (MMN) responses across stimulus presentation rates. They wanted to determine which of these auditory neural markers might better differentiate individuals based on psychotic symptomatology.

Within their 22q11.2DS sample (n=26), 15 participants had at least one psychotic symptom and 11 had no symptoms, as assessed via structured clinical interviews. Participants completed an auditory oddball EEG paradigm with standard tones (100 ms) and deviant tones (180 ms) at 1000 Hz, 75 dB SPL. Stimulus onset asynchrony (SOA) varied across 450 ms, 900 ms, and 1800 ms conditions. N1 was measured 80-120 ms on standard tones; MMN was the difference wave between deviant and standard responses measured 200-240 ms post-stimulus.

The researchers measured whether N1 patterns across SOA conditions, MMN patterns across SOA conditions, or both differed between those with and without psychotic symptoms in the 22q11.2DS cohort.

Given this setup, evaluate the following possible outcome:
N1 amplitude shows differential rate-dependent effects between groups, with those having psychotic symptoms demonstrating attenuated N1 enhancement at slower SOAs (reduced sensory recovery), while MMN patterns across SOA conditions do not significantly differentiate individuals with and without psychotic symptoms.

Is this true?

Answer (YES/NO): YES